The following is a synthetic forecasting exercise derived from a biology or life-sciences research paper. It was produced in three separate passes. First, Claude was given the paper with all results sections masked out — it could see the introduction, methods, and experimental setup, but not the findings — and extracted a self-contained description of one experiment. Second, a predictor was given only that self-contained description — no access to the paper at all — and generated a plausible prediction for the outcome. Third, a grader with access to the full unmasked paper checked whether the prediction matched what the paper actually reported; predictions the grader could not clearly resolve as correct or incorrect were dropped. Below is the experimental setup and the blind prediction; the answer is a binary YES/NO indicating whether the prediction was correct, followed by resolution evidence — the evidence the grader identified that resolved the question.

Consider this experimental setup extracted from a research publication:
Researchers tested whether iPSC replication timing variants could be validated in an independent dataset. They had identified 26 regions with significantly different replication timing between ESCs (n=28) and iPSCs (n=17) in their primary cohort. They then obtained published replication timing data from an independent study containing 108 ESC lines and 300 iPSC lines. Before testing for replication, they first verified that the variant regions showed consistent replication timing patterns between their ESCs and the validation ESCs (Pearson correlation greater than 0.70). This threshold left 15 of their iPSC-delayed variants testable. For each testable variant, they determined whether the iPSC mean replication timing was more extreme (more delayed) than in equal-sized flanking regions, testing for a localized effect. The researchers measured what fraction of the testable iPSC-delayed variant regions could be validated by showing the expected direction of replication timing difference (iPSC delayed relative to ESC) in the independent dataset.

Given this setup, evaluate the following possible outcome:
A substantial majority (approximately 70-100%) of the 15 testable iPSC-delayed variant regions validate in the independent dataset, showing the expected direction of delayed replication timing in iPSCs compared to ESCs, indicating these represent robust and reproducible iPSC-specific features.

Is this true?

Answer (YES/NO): YES